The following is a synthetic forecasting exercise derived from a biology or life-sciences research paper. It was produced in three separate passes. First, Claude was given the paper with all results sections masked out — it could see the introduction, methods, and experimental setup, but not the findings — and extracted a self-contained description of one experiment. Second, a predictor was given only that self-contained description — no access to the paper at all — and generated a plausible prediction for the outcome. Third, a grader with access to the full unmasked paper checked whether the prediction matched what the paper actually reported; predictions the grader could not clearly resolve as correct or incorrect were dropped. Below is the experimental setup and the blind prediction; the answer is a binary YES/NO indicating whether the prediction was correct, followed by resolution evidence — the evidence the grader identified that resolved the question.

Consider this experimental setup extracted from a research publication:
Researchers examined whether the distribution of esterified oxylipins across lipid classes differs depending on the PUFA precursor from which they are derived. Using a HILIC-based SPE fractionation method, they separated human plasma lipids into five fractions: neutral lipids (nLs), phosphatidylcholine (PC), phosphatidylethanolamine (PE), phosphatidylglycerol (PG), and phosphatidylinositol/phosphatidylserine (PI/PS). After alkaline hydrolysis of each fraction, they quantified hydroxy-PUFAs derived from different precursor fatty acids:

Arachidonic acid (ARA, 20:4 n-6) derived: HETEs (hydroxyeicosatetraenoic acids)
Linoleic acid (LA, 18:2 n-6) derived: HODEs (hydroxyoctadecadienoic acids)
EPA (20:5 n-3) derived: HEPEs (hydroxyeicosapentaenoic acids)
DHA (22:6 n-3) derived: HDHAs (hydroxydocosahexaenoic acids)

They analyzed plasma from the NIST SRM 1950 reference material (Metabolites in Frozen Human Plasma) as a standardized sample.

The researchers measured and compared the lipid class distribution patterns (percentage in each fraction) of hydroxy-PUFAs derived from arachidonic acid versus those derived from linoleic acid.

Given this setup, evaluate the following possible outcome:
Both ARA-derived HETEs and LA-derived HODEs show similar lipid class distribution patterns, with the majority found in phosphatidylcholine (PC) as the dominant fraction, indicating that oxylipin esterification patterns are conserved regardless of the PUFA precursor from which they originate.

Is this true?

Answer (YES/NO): NO